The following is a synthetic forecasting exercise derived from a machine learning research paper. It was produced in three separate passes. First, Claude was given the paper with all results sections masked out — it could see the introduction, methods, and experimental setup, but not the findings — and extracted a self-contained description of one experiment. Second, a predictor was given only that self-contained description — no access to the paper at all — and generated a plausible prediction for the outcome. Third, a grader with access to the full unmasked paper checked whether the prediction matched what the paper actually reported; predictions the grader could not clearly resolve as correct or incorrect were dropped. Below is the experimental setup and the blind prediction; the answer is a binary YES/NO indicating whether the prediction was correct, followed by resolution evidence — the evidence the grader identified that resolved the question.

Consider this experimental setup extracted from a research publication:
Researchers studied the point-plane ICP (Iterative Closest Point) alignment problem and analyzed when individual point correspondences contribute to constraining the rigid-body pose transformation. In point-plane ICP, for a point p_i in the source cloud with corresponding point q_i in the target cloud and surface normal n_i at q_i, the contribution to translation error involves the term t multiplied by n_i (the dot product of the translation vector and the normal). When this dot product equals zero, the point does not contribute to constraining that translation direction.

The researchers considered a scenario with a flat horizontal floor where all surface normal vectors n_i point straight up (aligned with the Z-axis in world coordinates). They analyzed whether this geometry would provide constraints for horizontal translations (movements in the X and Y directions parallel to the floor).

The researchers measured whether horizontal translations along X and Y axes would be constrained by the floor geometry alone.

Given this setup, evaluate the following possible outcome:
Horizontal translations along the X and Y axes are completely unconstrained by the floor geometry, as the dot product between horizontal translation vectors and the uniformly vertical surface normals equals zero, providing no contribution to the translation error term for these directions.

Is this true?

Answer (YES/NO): YES